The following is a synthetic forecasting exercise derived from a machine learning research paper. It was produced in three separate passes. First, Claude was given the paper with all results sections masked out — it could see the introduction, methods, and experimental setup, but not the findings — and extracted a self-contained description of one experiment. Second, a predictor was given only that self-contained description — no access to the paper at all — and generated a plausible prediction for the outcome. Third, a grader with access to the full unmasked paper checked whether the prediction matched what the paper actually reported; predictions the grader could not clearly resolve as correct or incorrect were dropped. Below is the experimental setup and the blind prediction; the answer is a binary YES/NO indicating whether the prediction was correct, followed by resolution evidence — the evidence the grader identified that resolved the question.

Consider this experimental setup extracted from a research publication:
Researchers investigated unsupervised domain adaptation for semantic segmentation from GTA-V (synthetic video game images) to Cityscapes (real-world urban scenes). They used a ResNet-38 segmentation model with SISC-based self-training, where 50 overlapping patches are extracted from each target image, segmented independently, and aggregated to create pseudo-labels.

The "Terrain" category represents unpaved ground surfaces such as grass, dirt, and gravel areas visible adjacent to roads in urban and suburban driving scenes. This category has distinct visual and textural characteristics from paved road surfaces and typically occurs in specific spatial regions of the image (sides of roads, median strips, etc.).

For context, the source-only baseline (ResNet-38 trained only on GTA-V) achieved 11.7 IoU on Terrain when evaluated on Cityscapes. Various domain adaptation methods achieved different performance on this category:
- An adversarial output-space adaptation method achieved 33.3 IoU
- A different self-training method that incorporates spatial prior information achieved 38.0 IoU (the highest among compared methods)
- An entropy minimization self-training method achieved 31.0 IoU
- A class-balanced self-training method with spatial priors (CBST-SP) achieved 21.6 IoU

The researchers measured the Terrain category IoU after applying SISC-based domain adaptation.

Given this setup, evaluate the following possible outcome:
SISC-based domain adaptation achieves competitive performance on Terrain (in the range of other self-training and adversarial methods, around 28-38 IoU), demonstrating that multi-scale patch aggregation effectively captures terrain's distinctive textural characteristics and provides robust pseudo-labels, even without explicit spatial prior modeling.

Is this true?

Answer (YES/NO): NO